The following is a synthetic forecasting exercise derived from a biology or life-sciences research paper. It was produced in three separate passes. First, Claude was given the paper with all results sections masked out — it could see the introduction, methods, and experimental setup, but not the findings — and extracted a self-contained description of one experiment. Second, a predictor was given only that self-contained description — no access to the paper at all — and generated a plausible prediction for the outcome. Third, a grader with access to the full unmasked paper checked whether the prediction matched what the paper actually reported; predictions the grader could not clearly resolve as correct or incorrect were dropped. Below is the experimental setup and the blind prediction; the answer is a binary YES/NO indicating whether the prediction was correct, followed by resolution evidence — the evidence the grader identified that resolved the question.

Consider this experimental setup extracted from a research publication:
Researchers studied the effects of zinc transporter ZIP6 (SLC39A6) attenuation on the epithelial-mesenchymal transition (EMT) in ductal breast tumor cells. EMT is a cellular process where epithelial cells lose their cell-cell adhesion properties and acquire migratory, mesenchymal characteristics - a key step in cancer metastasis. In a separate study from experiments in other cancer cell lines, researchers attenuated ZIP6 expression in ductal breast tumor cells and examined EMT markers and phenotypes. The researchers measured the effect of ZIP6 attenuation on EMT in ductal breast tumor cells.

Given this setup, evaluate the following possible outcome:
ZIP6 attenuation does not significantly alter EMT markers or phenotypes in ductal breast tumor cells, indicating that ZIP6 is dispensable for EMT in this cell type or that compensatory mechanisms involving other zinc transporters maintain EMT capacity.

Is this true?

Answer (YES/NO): NO